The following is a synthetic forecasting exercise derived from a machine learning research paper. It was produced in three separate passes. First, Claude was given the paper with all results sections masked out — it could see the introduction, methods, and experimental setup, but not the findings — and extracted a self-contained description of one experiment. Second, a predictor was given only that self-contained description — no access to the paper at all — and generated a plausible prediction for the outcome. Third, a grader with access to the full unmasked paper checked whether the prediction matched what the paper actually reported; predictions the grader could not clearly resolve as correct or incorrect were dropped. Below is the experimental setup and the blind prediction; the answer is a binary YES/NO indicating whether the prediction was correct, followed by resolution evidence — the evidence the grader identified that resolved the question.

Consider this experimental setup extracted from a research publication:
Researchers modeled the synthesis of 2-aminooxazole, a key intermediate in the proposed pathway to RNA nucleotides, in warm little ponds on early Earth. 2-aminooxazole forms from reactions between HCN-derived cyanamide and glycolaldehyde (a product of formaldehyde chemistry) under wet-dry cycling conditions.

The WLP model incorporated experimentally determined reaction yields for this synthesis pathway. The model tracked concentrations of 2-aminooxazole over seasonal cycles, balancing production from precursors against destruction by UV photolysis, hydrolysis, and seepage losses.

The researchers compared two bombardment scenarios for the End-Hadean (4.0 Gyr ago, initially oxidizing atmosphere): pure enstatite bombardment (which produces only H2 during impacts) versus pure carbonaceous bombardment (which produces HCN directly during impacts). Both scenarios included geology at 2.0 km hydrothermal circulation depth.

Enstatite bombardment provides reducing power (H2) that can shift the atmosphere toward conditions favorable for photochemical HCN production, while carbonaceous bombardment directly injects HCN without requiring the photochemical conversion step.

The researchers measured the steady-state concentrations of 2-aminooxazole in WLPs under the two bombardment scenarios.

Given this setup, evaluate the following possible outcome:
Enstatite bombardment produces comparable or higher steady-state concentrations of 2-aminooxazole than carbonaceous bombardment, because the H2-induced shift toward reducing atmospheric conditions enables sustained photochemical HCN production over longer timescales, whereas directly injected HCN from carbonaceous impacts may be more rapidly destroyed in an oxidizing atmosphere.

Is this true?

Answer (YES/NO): YES